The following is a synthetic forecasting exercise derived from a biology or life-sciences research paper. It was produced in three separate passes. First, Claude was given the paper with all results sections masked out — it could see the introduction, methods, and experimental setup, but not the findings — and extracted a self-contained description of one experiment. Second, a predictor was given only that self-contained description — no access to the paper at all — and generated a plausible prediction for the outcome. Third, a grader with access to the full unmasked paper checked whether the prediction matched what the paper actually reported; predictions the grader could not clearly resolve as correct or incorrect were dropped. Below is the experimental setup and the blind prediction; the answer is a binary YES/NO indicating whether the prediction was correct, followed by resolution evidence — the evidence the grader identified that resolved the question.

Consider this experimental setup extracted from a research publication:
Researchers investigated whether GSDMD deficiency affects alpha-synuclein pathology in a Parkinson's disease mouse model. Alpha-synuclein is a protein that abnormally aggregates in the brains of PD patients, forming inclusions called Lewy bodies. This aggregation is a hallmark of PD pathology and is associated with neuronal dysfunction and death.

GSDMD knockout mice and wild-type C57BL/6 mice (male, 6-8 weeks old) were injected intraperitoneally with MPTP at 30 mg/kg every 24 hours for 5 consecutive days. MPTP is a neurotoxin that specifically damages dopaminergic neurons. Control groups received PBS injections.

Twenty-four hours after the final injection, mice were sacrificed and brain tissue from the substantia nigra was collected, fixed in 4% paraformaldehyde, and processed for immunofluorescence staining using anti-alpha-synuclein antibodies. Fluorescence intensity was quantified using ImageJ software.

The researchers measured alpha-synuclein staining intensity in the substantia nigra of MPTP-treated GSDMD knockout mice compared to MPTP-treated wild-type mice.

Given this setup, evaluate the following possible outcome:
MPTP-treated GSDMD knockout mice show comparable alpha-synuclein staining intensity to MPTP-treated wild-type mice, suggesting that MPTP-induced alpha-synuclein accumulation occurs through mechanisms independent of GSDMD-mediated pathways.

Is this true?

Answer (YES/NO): NO